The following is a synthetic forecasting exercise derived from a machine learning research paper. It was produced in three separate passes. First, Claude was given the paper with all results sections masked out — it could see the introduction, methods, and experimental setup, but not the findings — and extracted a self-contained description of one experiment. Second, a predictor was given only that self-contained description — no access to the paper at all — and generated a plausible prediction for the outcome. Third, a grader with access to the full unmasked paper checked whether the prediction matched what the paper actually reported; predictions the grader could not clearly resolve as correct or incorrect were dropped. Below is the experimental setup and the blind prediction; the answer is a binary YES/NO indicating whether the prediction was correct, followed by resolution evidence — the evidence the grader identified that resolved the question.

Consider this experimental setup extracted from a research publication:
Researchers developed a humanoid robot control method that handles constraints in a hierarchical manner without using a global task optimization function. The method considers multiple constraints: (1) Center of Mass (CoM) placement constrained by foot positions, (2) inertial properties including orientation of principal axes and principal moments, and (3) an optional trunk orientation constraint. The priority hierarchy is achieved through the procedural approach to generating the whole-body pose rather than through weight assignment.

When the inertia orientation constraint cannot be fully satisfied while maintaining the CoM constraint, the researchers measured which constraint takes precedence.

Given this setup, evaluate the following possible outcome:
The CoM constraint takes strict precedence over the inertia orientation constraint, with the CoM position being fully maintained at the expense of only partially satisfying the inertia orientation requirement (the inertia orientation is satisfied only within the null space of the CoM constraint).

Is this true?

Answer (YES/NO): YES